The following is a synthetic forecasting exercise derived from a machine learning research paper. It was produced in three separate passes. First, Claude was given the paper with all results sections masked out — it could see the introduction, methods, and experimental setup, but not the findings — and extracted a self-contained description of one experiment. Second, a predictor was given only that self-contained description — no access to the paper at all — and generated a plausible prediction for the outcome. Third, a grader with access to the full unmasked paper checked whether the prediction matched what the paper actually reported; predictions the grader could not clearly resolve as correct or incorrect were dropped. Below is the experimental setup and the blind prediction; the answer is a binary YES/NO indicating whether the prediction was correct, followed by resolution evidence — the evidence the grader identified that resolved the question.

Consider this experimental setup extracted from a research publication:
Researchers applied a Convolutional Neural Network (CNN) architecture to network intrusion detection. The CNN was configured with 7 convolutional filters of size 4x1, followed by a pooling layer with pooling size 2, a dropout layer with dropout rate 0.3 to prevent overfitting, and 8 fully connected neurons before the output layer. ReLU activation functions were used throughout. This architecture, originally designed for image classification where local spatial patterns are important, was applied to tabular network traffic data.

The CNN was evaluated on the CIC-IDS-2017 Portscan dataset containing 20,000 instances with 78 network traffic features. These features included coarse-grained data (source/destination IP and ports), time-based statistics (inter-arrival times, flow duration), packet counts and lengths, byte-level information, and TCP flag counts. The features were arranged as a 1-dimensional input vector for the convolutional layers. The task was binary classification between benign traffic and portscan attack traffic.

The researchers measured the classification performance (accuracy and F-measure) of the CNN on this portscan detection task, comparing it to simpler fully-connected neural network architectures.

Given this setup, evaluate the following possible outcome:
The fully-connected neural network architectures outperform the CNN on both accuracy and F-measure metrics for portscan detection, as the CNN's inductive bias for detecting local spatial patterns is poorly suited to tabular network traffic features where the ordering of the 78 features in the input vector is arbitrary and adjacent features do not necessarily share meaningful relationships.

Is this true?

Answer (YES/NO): NO